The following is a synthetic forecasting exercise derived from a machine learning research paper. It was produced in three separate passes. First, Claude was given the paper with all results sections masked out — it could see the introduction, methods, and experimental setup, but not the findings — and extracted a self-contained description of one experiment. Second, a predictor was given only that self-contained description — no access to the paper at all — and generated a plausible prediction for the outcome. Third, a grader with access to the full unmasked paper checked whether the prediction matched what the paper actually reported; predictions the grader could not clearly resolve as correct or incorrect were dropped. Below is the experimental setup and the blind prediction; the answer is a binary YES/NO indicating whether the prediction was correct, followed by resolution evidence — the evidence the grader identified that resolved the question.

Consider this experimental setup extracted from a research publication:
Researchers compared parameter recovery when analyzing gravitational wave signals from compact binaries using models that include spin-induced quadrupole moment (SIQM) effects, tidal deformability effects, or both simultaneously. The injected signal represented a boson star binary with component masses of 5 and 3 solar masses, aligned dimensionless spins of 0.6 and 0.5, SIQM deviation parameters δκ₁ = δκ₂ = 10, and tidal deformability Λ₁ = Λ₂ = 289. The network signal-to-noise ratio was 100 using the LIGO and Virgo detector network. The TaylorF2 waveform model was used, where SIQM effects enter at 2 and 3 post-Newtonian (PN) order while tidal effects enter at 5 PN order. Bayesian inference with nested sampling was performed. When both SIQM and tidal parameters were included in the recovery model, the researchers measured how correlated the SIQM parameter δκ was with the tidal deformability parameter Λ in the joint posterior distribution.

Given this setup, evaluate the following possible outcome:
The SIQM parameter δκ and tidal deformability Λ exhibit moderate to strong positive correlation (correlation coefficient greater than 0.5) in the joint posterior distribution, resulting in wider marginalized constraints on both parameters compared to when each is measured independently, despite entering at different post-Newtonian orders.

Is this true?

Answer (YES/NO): NO